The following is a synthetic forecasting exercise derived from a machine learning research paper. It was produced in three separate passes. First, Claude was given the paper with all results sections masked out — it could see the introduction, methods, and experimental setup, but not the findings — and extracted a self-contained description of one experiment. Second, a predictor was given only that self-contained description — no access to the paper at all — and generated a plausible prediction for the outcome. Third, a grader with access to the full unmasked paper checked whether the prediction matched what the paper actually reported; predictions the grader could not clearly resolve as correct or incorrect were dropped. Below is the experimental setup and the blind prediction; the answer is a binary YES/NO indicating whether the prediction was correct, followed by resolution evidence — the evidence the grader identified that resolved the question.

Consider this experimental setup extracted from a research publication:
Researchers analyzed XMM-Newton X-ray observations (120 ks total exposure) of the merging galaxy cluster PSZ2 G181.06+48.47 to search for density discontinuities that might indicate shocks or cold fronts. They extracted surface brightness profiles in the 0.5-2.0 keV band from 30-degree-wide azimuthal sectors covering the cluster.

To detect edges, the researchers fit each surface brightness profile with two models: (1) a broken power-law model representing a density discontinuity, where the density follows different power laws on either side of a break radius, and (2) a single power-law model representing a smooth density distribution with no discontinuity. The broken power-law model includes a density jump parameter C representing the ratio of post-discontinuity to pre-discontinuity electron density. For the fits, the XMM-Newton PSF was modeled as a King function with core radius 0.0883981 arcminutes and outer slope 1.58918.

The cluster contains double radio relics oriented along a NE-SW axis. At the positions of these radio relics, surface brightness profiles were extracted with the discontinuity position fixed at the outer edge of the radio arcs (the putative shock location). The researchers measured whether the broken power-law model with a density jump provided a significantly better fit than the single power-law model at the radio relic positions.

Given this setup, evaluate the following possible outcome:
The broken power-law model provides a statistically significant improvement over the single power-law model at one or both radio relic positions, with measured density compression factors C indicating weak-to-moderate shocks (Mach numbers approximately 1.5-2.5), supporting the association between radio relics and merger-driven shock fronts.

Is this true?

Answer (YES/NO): NO